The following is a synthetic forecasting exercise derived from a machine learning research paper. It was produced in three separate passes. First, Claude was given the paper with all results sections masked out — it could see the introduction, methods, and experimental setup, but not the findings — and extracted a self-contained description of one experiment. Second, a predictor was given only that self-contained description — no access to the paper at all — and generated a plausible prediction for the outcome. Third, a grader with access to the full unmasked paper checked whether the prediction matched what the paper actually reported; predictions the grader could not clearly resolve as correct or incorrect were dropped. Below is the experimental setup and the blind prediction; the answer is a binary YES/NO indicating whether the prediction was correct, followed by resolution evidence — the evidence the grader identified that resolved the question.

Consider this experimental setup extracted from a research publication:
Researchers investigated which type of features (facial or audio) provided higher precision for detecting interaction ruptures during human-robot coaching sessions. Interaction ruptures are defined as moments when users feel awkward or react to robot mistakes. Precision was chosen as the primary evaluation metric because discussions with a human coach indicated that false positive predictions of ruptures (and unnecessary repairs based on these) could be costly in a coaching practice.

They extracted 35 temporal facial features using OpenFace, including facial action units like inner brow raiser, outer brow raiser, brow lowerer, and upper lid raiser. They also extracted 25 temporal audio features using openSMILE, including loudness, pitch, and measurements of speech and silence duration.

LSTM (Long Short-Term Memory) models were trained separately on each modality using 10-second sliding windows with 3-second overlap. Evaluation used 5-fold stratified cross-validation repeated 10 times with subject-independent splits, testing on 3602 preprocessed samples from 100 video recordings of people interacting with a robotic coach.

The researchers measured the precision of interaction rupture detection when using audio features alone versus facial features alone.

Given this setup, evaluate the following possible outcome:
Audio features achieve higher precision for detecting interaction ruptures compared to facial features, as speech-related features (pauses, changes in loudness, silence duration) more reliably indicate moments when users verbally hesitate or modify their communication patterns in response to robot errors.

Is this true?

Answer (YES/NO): YES